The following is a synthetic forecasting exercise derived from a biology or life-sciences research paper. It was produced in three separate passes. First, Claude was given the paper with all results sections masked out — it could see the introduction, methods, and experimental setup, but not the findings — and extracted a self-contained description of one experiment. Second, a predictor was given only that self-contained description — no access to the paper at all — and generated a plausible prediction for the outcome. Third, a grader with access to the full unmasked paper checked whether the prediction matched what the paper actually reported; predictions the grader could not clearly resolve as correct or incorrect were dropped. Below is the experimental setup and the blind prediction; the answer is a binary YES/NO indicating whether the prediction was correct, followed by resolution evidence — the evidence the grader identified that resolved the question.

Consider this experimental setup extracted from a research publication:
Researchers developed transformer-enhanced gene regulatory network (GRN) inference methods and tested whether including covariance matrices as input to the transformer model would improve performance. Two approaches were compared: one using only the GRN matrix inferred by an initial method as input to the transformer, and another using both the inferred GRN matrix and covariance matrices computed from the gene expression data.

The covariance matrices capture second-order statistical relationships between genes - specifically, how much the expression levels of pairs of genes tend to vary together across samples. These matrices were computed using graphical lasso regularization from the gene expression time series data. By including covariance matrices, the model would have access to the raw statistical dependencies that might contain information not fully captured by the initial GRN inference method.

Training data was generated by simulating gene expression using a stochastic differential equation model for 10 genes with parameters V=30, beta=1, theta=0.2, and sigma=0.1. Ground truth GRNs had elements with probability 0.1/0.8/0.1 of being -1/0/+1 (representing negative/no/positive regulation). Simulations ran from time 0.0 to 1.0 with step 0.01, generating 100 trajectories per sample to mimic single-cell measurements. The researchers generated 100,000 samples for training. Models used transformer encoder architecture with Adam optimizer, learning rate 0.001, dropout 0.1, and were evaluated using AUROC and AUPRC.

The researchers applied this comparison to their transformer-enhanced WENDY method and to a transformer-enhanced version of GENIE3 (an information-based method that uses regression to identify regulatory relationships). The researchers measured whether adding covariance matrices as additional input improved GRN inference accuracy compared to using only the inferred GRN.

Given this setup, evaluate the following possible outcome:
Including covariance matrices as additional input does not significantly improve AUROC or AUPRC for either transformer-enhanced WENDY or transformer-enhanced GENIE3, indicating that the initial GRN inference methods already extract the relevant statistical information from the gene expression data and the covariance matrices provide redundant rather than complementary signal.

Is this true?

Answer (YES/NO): NO